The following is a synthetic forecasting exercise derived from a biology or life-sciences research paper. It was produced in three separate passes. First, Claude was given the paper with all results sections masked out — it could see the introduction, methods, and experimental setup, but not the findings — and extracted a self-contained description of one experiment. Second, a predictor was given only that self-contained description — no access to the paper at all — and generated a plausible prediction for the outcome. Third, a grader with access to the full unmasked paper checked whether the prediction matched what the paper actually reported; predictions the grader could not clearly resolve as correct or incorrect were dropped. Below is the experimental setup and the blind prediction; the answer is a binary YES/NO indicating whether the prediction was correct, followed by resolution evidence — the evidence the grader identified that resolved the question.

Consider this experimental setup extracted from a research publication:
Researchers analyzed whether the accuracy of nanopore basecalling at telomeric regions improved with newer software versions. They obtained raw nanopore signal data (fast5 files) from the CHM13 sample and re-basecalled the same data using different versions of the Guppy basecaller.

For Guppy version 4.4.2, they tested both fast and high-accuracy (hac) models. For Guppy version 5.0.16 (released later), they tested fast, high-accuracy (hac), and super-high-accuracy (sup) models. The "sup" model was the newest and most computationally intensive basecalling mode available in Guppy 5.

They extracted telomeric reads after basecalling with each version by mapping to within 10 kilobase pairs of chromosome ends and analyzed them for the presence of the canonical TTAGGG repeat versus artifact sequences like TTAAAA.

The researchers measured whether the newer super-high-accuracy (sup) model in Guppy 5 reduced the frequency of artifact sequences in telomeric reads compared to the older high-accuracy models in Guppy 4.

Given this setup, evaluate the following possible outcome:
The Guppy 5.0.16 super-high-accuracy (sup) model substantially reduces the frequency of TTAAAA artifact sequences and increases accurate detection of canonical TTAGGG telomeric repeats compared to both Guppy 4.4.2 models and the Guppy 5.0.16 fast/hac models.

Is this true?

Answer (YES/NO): NO